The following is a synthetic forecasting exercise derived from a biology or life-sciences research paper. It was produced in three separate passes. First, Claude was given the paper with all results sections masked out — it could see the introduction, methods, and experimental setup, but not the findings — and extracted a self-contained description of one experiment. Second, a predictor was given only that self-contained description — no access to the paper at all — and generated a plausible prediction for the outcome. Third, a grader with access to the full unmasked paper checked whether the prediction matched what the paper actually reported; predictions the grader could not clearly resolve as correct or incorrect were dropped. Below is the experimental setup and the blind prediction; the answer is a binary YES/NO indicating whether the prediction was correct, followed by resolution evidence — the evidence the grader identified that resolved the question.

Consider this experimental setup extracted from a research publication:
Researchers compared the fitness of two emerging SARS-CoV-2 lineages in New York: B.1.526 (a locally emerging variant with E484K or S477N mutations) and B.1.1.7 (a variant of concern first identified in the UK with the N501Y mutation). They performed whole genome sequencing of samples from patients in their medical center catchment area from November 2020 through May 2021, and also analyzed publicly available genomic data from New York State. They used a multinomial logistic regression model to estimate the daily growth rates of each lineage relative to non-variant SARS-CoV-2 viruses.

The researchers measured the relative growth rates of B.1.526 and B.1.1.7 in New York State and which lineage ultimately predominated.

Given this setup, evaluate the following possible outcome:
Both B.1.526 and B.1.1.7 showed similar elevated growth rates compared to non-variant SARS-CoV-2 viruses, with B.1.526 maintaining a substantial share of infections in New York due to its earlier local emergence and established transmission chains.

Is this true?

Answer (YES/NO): NO